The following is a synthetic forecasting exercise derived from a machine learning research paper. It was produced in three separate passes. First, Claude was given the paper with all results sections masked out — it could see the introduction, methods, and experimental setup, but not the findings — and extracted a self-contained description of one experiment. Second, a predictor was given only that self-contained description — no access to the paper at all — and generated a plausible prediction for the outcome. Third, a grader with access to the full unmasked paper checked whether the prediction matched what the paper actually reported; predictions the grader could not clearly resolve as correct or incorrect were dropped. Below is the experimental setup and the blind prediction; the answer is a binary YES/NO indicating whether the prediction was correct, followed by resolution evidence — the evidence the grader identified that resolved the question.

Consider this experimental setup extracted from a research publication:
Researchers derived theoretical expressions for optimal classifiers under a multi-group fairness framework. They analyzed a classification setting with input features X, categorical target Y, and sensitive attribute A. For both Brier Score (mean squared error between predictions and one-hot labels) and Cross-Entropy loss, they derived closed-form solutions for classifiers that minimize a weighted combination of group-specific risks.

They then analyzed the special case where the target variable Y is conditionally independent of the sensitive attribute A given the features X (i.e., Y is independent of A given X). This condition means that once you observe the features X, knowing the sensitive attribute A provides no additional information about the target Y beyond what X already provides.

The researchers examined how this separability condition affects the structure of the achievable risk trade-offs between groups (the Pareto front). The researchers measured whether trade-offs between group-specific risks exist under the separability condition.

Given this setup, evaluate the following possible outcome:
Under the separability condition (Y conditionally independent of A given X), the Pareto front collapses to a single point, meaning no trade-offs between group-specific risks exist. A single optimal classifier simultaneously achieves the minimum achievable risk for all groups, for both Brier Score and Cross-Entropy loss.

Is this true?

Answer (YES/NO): YES